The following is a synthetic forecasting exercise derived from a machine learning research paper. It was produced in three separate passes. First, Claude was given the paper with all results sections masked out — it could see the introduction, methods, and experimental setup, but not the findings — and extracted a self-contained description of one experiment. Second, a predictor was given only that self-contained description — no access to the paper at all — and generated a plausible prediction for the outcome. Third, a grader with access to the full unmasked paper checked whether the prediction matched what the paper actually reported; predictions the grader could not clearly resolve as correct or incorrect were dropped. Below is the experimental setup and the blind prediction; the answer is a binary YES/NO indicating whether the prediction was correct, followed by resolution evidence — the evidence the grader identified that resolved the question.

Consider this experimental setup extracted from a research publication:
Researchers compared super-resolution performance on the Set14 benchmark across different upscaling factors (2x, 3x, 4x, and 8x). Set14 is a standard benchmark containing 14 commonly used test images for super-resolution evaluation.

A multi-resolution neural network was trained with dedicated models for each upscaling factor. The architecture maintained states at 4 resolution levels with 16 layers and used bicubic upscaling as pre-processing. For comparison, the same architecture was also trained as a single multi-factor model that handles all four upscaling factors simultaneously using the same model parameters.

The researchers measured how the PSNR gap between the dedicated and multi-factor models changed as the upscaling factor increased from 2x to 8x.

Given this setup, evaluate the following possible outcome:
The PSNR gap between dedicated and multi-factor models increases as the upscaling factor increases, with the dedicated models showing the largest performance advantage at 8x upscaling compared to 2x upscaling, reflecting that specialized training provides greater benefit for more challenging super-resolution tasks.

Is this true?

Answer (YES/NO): NO